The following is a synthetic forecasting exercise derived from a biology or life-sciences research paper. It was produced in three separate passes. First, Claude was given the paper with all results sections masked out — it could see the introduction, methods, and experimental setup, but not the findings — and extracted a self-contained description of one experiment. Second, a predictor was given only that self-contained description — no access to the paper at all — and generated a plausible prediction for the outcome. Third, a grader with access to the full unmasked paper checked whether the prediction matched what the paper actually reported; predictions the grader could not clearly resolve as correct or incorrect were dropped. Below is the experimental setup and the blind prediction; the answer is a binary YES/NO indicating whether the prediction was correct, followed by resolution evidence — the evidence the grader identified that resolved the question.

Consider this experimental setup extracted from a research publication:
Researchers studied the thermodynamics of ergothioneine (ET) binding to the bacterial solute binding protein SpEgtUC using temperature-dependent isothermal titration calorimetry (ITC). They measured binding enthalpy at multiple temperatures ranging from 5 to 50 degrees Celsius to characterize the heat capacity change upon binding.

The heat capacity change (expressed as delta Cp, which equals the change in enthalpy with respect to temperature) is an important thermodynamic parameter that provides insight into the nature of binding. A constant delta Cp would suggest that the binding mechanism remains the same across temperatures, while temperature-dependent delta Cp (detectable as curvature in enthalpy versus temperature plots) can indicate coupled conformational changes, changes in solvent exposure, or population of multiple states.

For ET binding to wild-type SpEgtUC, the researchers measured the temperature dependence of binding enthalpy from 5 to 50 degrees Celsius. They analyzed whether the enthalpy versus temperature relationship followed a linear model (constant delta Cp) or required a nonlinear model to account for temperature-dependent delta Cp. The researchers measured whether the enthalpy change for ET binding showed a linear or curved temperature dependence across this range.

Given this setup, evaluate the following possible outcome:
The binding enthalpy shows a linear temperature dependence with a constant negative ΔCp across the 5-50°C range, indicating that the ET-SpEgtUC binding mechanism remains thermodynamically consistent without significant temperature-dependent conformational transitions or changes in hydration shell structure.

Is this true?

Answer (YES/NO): YES